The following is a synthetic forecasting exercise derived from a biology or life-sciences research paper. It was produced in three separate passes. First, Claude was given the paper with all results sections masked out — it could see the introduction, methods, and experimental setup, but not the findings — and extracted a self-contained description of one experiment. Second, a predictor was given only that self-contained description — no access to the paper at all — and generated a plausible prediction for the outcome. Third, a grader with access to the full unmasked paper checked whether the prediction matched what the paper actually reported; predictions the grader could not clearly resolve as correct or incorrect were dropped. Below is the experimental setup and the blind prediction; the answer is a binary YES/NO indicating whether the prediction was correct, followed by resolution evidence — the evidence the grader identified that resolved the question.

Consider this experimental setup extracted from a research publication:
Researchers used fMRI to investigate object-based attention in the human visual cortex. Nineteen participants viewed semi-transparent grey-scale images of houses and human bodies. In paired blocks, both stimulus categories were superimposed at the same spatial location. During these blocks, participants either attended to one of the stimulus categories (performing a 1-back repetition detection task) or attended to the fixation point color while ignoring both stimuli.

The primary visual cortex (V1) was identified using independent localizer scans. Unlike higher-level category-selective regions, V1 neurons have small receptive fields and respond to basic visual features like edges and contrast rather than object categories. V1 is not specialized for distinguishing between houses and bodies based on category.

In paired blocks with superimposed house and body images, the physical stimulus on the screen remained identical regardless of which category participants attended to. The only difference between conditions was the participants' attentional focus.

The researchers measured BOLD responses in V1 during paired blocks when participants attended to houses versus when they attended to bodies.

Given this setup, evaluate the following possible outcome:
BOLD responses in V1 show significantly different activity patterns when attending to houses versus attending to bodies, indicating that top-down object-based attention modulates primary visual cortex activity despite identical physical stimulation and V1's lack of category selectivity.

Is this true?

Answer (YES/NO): NO